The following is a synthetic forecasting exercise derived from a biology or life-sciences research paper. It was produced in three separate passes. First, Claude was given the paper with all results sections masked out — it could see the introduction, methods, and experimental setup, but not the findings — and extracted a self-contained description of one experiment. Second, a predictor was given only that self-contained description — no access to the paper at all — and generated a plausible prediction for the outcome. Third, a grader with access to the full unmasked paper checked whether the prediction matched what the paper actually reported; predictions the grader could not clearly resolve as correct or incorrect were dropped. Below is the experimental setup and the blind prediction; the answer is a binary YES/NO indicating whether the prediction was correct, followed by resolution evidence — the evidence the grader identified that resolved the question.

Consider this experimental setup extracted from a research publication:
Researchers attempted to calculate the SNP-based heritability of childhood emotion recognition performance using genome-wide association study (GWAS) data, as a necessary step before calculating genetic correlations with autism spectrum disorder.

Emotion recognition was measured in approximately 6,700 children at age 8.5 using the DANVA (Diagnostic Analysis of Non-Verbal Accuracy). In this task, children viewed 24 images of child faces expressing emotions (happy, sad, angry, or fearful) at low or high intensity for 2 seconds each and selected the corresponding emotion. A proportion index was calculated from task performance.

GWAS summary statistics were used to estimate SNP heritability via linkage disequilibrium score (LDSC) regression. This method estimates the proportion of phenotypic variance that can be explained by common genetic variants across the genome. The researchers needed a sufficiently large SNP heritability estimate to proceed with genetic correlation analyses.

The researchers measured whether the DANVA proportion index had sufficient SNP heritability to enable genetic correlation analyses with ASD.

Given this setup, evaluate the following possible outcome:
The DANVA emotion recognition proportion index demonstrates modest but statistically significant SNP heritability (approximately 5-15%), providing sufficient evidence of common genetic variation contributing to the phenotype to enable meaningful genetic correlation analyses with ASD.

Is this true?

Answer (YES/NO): NO